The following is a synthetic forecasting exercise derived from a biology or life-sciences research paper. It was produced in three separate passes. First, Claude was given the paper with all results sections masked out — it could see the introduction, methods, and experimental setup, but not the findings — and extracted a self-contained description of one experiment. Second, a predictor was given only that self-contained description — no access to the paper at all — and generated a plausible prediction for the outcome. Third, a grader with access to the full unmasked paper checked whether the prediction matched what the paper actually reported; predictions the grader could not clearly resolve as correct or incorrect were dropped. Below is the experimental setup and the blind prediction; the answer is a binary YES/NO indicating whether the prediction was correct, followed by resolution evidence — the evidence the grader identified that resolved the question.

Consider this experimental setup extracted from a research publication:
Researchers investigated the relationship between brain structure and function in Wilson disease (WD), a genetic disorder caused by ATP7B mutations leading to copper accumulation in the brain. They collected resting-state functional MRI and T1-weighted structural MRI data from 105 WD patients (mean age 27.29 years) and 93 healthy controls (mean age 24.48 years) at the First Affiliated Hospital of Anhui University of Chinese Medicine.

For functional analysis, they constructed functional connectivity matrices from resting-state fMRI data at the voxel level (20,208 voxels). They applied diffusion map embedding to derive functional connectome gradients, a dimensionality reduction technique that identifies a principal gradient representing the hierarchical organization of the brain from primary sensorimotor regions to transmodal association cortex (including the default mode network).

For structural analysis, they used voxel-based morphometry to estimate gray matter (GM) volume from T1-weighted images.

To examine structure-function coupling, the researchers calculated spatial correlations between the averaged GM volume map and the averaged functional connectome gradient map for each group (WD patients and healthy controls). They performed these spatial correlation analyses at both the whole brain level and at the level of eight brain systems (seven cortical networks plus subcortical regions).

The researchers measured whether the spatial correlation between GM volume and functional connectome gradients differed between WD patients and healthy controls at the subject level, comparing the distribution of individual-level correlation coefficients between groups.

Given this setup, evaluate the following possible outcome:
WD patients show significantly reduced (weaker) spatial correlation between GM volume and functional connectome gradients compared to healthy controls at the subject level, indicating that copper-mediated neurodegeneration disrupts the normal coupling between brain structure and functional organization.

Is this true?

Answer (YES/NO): YES